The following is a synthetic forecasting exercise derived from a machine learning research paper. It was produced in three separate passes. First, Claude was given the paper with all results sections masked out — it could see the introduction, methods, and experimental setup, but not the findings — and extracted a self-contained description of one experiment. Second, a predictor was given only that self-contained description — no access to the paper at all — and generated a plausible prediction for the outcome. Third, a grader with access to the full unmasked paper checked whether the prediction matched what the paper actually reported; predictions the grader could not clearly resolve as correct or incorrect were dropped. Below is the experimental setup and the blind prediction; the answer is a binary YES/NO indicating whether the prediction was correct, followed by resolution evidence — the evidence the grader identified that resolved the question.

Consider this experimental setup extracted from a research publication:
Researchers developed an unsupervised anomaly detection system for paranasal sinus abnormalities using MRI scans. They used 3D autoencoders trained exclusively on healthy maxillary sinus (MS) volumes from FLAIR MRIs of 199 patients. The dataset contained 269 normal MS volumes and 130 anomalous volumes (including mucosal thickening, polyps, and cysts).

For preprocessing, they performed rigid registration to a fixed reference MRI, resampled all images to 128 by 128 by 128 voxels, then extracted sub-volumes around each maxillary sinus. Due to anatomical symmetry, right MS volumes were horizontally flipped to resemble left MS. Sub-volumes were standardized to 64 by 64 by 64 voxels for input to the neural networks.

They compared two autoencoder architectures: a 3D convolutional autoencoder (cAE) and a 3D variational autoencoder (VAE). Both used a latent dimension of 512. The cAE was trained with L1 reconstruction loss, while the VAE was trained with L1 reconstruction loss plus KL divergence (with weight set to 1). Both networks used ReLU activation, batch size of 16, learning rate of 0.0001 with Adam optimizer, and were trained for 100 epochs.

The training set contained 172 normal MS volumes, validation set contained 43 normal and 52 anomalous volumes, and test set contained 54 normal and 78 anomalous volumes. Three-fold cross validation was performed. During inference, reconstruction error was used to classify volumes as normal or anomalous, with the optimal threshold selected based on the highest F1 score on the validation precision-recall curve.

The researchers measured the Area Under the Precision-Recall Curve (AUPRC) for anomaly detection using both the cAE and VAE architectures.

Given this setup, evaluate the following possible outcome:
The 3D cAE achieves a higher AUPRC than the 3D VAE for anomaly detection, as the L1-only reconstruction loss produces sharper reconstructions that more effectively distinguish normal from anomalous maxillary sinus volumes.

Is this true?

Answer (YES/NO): YES